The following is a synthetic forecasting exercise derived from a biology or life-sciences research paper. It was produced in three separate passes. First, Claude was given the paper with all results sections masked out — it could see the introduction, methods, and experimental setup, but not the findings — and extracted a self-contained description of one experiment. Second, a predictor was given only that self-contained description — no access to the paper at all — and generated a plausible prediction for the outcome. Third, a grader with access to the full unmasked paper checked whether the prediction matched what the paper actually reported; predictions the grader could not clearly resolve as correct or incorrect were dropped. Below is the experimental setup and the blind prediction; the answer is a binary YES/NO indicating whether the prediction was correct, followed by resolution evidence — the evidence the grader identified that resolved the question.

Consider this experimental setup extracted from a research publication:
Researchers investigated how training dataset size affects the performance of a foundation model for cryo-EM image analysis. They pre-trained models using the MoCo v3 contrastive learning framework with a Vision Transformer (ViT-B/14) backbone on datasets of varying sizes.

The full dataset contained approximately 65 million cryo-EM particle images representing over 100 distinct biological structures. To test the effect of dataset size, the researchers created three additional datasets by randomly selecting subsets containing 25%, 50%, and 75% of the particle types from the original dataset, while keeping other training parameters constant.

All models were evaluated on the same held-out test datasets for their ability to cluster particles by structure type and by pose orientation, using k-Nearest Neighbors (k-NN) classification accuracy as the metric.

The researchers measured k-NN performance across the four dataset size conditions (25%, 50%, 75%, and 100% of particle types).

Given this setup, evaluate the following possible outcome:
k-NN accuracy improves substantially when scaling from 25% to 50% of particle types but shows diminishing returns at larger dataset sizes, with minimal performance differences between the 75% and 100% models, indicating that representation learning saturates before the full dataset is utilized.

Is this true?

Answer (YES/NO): NO